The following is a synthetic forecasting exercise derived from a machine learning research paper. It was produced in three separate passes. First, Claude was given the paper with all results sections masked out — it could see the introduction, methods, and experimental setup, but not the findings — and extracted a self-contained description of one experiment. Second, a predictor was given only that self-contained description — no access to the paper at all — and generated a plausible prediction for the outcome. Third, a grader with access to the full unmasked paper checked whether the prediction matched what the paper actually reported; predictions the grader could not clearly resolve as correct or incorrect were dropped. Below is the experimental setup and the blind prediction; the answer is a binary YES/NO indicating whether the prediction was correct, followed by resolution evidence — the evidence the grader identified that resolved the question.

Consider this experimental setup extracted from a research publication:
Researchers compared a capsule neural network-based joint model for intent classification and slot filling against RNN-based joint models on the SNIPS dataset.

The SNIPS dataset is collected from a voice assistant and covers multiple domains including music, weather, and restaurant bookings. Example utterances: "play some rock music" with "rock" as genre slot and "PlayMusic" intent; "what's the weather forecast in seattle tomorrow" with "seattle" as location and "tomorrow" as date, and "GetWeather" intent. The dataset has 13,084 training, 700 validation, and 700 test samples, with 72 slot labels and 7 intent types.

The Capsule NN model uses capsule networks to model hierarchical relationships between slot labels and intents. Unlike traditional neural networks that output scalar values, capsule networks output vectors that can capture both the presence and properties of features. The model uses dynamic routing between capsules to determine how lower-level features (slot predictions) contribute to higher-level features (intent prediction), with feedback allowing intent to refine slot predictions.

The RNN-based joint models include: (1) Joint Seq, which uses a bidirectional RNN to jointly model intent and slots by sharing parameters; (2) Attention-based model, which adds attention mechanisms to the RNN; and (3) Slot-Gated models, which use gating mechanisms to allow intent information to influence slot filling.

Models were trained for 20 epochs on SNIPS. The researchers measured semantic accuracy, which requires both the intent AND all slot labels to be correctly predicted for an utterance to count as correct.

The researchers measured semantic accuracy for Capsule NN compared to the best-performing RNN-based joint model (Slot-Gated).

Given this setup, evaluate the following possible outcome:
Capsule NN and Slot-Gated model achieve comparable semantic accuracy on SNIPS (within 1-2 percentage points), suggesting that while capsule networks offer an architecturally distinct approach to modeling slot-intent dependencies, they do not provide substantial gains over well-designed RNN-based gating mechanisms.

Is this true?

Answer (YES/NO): NO